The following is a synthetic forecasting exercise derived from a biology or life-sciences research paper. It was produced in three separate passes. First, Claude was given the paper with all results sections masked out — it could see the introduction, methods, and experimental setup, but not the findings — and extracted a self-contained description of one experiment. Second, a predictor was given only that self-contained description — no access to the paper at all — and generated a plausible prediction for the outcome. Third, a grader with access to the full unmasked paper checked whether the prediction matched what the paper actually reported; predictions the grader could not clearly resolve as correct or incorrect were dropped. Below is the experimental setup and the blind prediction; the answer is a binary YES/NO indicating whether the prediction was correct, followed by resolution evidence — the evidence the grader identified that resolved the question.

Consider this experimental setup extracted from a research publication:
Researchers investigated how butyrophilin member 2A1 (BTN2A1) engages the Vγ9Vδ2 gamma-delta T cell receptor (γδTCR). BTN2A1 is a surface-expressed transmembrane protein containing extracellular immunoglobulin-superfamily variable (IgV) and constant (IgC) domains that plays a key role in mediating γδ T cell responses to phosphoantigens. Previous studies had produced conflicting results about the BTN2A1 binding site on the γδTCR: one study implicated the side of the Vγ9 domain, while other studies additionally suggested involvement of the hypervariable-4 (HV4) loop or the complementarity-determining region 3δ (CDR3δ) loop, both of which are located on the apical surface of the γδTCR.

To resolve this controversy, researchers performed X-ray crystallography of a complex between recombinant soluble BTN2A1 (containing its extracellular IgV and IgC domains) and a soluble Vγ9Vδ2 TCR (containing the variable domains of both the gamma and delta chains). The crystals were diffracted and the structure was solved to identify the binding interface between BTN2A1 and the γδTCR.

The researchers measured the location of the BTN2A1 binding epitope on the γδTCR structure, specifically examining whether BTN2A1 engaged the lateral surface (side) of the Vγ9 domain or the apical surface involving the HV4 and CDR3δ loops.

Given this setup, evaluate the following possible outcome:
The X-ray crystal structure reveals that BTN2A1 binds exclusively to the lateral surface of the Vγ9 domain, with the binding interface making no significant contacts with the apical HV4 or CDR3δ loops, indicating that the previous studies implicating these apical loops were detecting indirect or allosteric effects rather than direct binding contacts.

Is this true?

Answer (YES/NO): YES